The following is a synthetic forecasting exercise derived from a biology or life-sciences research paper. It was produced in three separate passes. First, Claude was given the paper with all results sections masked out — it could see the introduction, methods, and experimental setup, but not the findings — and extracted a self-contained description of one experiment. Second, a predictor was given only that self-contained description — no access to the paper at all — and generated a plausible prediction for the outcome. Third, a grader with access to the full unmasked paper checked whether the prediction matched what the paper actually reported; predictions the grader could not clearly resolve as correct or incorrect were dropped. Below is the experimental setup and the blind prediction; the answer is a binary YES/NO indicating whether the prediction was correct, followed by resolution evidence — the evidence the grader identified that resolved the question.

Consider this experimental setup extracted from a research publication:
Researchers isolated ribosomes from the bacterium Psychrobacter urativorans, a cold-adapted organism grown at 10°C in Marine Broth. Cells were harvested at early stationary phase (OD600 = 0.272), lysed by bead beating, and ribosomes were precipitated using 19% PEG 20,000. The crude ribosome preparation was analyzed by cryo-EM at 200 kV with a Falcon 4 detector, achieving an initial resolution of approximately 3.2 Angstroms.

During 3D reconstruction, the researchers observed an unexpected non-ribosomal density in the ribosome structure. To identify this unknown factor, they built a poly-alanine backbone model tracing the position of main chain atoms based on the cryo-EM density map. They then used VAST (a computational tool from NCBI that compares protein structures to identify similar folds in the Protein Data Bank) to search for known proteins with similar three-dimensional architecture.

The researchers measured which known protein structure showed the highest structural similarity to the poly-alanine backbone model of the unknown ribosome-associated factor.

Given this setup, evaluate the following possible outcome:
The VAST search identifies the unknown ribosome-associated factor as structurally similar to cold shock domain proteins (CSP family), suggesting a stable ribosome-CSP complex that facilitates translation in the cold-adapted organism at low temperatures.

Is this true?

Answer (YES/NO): NO